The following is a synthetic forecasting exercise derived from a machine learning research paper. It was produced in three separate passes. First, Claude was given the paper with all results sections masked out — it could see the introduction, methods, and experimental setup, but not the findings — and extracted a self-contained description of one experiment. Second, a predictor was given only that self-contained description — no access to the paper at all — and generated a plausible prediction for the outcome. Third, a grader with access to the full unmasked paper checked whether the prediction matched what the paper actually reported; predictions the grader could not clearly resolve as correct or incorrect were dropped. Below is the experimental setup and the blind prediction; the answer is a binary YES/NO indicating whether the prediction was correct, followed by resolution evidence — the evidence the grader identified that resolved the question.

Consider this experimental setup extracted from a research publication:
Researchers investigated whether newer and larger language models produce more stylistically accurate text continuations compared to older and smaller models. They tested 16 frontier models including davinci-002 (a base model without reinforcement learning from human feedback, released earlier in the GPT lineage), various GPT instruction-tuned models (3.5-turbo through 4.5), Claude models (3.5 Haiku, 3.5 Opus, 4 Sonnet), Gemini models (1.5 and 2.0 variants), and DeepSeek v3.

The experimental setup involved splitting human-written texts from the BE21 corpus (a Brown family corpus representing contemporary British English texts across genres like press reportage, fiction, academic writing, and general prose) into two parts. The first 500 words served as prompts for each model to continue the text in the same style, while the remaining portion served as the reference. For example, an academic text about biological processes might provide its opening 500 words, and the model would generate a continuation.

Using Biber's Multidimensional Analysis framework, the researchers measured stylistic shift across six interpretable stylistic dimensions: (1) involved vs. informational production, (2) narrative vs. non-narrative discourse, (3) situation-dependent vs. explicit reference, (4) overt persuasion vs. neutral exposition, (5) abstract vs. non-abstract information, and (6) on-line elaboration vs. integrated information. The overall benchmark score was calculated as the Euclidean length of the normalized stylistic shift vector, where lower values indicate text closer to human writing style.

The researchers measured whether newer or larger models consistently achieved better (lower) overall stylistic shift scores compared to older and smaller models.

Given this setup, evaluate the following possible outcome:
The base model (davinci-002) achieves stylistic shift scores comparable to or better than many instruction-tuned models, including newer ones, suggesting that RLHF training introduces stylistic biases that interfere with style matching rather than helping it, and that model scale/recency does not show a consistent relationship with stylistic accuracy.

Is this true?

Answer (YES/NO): YES